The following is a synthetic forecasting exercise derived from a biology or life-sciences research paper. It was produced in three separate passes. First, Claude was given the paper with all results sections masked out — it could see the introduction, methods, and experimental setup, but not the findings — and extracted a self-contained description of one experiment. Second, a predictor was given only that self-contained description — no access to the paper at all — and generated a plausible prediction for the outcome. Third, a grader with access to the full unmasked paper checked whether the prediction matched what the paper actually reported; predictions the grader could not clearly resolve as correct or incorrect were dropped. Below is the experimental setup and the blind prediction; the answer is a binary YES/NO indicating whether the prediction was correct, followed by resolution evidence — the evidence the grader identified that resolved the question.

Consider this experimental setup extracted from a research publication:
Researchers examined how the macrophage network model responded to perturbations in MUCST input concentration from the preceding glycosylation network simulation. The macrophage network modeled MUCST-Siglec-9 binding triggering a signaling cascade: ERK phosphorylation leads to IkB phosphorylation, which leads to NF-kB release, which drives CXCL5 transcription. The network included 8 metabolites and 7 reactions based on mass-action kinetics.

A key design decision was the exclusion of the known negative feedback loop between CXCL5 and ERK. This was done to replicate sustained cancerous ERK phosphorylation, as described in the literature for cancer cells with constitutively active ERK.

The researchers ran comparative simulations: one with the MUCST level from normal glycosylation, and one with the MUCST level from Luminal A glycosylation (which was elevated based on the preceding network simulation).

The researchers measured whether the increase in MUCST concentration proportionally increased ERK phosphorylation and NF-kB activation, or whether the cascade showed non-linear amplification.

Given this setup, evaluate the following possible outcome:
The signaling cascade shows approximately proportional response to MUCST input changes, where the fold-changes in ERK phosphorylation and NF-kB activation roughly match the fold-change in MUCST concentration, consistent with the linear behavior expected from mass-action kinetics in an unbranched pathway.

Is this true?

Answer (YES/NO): NO